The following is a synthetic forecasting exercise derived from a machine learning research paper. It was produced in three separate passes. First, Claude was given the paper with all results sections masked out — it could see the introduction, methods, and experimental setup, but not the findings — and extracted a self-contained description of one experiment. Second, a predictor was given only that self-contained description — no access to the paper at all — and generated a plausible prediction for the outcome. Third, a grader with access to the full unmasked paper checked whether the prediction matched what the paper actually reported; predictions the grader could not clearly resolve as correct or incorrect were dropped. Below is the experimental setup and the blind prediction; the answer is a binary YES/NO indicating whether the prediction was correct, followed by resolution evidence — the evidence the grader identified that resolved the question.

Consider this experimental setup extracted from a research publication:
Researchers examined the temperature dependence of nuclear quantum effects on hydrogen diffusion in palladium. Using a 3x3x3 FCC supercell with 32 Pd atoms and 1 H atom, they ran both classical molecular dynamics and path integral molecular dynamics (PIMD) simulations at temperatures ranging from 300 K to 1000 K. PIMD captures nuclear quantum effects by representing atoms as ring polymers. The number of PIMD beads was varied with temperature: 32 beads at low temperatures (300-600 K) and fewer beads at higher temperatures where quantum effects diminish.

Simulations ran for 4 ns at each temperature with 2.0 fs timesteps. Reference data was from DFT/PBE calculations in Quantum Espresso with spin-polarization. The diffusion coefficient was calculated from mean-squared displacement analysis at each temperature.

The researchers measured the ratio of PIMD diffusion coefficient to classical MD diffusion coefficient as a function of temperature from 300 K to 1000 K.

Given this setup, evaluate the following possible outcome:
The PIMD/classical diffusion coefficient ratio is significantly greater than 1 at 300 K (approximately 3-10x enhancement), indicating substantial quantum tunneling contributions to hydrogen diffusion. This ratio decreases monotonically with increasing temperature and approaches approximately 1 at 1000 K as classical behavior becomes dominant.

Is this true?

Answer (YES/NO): NO